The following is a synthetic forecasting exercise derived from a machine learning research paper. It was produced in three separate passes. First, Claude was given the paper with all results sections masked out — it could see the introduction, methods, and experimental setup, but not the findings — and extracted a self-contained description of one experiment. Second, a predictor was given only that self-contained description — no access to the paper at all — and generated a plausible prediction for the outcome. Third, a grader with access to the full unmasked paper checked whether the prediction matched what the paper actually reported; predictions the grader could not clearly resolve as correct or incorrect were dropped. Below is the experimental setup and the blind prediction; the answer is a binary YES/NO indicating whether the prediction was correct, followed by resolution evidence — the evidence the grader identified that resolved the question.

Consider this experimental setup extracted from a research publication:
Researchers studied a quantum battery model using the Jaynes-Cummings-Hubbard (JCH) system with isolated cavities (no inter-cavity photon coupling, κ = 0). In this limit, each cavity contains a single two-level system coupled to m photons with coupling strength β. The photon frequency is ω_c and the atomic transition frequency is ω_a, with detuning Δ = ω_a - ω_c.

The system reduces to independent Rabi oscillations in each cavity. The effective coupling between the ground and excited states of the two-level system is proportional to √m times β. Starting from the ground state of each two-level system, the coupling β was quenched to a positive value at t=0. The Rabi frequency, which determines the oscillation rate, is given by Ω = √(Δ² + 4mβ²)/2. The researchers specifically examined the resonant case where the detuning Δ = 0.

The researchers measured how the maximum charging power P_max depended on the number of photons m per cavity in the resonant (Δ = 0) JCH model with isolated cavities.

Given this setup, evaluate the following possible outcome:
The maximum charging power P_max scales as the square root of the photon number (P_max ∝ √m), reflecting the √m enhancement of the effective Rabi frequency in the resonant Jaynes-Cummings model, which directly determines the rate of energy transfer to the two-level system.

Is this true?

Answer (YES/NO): YES